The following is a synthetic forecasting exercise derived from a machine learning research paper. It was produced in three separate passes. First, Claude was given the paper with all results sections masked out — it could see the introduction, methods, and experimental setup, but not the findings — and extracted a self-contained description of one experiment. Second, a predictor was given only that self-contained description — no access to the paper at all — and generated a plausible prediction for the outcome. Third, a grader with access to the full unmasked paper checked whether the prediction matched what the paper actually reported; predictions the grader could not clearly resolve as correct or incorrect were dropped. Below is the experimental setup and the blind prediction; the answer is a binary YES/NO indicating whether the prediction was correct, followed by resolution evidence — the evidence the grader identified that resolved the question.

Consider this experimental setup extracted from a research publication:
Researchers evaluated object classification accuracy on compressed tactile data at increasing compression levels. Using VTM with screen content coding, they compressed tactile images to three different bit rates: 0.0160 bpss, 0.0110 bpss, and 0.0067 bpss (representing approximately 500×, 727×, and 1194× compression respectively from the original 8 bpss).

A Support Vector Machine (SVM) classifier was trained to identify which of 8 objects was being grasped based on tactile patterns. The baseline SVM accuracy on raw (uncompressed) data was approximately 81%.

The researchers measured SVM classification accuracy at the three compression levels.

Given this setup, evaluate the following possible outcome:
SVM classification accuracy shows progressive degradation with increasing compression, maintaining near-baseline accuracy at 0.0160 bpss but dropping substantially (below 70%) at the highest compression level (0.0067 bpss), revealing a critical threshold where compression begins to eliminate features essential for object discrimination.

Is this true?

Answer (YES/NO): NO